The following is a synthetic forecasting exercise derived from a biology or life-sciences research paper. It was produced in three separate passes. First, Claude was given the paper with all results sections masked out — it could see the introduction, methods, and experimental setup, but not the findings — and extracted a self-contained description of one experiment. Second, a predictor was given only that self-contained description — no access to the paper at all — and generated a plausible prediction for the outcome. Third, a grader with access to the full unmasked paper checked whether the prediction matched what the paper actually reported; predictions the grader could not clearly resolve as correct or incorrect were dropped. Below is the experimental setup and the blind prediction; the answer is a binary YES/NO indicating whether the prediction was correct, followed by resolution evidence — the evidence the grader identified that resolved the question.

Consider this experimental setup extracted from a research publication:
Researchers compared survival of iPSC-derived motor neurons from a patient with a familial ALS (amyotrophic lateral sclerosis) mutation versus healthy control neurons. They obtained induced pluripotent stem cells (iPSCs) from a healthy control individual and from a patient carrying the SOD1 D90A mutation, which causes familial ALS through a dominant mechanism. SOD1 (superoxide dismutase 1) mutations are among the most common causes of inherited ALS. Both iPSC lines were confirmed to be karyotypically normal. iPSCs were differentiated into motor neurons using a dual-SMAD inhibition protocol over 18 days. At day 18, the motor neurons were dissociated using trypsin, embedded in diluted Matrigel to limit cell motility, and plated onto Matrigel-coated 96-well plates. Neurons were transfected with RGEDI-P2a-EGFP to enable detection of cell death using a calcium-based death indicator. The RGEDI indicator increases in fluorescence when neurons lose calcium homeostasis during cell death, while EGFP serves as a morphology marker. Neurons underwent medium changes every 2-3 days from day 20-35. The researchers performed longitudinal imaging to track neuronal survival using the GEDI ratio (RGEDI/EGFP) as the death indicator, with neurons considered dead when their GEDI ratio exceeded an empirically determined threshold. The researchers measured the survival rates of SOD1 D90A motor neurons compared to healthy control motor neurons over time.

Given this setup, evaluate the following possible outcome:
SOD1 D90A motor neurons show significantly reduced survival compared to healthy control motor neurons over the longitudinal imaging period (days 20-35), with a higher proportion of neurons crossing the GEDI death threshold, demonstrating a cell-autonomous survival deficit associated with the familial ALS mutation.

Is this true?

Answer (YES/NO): YES